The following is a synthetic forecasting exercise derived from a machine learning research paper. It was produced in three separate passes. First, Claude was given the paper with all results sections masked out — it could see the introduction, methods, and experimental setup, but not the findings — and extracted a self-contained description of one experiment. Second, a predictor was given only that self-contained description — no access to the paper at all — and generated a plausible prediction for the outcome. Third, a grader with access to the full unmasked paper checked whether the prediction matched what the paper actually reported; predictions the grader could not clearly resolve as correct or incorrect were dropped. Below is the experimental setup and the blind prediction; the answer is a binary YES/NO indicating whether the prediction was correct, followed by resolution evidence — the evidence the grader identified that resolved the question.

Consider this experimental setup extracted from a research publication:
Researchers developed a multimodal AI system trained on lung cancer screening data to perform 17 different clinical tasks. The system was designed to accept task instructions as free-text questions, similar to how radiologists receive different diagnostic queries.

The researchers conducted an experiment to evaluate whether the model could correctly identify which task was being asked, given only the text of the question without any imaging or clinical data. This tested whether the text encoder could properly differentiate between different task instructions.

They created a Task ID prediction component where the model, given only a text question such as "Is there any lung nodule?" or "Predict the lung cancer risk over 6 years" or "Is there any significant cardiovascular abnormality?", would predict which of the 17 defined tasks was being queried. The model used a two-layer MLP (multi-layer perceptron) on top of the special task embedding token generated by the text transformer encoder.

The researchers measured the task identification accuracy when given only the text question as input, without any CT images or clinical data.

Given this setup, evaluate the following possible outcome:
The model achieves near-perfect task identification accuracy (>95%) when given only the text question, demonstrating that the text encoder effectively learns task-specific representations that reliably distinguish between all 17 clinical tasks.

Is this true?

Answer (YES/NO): YES